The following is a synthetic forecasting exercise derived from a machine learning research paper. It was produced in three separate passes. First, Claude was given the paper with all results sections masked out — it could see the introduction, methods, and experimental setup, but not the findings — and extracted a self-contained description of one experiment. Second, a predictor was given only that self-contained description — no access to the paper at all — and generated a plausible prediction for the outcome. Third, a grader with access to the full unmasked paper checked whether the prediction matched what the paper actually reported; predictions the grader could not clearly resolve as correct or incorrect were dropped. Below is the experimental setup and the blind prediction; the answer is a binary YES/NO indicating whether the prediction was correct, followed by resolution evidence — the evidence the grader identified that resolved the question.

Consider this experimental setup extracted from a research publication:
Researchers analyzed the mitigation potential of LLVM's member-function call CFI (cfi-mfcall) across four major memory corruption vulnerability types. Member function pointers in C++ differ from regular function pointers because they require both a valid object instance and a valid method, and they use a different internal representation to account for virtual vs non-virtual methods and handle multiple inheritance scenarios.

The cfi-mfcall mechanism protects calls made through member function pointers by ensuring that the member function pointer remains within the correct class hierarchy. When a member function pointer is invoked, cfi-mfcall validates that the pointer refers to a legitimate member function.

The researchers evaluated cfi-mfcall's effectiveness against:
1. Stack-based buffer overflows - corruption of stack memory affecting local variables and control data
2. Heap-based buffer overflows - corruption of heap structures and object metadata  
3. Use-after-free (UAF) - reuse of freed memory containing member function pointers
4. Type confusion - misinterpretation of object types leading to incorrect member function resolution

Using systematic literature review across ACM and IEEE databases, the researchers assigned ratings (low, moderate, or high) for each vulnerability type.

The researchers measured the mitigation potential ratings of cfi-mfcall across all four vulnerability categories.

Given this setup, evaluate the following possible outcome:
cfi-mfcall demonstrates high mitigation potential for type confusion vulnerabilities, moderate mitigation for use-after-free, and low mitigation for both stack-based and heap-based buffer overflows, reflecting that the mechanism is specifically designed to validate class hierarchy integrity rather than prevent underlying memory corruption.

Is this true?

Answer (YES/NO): NO